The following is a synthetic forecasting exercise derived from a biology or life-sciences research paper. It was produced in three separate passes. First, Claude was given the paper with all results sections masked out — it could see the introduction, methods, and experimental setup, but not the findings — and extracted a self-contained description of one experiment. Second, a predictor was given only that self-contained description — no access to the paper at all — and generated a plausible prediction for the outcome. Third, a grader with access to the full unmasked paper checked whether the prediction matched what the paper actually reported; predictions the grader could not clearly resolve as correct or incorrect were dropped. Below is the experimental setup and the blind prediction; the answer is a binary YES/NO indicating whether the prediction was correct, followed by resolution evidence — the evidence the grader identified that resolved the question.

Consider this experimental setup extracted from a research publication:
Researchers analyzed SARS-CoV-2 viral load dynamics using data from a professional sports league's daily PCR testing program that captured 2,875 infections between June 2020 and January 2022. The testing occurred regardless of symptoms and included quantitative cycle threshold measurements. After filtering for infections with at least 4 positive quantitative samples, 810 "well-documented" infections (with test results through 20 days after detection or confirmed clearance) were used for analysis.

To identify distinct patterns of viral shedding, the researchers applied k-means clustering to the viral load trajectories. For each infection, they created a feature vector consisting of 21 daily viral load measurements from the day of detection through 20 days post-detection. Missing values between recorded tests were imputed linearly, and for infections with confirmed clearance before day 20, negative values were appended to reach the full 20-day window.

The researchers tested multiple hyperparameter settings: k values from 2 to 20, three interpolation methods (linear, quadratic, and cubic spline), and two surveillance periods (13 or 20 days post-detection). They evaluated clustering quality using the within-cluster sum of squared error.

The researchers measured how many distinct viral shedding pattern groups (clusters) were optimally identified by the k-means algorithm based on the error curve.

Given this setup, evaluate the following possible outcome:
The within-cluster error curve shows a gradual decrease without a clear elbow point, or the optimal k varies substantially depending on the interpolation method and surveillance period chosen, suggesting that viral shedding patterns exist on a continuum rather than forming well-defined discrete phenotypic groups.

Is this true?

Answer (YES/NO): NO